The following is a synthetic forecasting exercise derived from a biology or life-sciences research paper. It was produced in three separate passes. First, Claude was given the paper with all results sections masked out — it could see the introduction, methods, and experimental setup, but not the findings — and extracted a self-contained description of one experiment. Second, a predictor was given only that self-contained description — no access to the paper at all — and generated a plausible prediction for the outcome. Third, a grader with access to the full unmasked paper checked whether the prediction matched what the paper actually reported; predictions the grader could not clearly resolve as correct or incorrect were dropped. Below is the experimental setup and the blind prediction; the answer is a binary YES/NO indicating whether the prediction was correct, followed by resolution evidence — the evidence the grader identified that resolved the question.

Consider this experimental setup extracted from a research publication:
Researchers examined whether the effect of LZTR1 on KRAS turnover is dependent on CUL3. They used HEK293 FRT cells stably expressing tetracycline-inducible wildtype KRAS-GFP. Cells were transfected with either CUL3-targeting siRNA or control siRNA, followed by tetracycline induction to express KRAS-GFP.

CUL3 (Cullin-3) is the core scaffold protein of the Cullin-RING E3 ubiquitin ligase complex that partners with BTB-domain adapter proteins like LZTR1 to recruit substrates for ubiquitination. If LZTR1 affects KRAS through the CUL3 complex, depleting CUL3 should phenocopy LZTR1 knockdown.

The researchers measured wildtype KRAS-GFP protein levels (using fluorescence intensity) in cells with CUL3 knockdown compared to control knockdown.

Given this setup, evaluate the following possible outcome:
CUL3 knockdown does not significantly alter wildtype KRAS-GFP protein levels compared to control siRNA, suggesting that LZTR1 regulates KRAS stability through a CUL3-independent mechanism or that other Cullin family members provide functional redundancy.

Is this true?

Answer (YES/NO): NO